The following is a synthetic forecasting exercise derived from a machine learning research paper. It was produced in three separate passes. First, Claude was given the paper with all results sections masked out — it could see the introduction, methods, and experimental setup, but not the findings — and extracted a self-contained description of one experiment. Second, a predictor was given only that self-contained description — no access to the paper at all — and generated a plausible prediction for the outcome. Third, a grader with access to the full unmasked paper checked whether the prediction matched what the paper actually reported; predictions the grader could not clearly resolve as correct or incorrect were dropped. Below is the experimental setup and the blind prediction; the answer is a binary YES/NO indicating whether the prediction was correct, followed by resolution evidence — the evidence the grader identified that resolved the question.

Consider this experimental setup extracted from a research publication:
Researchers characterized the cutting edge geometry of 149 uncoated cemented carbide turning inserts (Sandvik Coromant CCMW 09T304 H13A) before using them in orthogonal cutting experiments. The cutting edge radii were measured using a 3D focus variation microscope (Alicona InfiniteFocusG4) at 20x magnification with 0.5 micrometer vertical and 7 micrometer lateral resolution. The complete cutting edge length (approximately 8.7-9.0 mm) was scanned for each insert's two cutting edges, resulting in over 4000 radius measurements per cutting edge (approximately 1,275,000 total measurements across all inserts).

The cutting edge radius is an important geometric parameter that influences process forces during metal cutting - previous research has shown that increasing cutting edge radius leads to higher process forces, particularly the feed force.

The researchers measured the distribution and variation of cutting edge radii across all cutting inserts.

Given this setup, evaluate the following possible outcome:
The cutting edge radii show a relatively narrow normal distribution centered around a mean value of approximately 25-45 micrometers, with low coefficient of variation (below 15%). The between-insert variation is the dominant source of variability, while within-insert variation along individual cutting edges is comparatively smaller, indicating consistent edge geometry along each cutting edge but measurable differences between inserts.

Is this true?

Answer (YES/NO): NO